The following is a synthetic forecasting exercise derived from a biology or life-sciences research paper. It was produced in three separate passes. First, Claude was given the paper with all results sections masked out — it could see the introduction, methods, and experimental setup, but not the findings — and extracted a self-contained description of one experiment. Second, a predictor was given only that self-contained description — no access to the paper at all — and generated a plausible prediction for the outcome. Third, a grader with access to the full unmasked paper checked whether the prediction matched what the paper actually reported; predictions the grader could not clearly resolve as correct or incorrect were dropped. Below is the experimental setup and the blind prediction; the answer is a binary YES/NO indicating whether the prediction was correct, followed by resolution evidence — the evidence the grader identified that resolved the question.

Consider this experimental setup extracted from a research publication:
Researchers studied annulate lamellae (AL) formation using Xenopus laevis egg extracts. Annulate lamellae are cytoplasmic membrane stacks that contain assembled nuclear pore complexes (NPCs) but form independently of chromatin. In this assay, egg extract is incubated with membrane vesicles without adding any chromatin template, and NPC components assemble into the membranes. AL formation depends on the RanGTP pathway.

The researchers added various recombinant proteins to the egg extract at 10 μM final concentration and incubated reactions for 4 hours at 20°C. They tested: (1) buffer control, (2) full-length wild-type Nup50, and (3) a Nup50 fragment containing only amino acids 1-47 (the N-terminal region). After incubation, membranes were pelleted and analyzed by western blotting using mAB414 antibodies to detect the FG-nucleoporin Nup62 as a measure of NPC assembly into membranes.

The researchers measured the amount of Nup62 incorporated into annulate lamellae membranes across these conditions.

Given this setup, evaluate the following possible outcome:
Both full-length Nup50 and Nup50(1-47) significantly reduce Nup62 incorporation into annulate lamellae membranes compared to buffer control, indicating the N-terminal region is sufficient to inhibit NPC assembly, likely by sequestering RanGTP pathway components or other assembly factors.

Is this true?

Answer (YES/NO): NO